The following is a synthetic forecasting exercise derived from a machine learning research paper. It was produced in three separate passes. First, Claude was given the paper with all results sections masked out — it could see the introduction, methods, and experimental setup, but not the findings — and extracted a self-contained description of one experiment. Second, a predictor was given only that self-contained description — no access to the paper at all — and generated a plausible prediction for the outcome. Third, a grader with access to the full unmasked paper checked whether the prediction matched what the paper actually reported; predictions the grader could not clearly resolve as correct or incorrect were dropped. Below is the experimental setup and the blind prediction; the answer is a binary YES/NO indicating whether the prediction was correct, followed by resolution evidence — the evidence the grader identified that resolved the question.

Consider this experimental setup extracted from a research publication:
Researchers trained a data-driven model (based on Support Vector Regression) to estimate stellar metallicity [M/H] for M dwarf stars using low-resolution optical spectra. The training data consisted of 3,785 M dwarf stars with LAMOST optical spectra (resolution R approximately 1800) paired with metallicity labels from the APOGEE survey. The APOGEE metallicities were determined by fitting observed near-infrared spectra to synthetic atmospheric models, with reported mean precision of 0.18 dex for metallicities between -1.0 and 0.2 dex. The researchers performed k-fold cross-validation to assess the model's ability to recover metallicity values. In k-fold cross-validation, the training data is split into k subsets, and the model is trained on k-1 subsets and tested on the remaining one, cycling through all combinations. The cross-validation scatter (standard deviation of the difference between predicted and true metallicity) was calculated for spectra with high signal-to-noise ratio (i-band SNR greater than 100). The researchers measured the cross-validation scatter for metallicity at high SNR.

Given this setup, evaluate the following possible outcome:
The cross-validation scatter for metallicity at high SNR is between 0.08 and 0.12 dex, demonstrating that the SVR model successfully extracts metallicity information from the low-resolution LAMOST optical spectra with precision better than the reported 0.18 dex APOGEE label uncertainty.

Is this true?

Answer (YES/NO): YES